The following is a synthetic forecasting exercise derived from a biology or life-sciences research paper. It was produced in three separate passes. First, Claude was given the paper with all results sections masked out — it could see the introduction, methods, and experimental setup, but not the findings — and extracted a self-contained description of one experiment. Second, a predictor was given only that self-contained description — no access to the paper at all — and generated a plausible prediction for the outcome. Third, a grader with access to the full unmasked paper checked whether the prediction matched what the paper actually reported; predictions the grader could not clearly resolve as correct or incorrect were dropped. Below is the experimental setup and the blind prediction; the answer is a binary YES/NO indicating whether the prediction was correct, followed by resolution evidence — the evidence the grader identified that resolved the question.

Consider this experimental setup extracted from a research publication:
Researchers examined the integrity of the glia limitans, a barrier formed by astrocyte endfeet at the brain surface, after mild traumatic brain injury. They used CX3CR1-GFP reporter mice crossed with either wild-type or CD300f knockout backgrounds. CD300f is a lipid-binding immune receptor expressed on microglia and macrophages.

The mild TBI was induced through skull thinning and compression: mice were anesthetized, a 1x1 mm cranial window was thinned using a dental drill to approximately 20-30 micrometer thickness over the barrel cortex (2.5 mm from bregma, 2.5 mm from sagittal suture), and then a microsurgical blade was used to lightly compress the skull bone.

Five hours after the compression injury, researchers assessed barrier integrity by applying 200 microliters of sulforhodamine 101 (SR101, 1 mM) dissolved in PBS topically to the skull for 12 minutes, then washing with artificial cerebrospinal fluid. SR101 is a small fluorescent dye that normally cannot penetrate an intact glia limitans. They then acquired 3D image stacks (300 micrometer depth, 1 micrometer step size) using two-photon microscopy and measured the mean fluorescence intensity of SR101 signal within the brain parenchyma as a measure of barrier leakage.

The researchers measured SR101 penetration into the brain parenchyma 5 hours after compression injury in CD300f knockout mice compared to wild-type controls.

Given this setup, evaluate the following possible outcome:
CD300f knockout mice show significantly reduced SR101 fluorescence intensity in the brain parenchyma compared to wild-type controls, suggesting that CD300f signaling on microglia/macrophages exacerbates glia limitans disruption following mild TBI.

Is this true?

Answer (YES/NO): NO